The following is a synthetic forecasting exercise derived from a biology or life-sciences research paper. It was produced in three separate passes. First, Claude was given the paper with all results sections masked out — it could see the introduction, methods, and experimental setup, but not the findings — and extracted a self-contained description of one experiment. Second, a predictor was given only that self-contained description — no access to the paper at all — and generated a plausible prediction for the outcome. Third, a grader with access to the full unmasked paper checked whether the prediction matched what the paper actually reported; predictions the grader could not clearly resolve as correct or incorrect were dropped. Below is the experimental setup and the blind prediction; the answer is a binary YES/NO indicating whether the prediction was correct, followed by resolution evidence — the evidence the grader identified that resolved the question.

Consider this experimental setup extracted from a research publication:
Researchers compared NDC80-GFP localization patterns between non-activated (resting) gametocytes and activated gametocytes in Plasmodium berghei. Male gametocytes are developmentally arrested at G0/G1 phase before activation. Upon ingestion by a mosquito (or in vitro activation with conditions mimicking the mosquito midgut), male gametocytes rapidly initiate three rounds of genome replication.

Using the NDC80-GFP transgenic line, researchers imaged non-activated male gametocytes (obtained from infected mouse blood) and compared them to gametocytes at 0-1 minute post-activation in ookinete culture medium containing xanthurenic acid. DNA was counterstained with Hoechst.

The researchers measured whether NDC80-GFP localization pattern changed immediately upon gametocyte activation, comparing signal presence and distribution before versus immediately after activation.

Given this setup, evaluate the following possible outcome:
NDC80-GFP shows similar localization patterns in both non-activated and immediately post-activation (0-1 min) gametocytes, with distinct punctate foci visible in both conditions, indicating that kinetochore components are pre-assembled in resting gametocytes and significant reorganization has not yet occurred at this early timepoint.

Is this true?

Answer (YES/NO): NO